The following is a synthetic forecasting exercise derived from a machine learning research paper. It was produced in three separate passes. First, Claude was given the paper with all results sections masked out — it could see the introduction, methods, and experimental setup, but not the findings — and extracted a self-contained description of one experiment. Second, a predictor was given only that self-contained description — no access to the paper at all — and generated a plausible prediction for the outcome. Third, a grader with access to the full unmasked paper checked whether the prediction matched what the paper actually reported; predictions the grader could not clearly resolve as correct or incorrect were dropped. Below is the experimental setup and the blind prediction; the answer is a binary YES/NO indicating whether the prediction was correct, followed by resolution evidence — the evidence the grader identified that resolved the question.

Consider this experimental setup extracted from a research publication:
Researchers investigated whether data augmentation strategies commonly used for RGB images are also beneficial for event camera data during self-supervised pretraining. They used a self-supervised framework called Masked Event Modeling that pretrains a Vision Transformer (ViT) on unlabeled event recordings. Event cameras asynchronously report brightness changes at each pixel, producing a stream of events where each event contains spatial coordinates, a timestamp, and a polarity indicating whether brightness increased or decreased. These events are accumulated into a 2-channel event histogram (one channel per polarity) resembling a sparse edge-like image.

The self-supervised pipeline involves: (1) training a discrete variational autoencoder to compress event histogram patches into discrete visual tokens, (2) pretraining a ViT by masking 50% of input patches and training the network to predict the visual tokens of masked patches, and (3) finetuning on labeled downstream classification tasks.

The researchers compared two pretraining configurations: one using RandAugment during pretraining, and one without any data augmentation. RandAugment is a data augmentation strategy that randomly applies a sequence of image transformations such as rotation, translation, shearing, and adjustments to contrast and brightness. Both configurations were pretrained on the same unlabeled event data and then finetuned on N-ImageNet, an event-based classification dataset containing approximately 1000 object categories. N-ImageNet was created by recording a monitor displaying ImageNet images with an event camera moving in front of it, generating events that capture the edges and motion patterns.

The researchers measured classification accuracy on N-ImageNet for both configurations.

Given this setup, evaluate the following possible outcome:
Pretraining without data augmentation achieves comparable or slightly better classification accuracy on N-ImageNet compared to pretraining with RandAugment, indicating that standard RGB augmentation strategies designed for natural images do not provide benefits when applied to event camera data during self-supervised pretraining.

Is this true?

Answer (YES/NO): NO